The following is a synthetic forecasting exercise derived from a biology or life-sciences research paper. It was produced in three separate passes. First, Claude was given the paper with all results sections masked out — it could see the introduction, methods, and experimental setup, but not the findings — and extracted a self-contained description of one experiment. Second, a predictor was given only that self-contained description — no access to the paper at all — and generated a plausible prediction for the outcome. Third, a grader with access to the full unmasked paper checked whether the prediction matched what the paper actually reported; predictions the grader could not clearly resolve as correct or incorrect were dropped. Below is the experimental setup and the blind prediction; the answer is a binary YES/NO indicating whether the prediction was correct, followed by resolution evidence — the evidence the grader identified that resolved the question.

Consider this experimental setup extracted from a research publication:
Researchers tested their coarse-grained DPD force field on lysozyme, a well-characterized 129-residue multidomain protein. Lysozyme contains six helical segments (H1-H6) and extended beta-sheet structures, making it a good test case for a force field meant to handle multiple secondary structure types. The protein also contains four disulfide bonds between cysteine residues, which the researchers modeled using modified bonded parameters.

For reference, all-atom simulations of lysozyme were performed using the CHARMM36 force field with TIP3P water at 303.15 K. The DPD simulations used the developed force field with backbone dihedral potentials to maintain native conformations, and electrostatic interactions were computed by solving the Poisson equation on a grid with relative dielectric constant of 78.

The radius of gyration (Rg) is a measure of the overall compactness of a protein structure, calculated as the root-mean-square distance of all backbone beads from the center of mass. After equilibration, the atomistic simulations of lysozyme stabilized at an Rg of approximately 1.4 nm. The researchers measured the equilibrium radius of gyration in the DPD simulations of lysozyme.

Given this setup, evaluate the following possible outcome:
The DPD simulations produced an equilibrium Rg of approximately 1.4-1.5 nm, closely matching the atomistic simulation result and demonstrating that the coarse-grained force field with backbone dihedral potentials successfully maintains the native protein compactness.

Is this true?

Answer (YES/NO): YES